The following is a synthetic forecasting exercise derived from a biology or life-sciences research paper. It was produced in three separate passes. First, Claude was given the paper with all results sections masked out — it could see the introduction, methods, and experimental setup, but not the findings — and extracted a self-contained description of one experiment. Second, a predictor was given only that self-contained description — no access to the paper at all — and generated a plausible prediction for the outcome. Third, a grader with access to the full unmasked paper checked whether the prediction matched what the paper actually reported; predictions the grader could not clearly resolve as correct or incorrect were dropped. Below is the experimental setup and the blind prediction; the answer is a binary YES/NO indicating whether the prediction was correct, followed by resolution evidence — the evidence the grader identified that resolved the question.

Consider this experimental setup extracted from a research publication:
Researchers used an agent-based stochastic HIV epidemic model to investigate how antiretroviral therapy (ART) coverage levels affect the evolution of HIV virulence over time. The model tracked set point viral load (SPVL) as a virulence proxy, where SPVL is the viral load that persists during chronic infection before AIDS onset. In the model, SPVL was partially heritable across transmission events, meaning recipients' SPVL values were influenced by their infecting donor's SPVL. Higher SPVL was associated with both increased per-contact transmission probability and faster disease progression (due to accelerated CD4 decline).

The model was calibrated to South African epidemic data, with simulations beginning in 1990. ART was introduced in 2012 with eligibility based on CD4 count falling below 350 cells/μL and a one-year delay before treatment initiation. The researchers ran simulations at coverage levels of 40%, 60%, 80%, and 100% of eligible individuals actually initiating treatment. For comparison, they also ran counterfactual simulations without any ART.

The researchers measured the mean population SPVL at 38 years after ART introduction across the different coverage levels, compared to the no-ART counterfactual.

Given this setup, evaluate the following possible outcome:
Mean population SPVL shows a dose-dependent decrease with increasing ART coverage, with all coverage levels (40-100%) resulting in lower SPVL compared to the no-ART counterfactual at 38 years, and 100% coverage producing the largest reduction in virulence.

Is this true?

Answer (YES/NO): NO